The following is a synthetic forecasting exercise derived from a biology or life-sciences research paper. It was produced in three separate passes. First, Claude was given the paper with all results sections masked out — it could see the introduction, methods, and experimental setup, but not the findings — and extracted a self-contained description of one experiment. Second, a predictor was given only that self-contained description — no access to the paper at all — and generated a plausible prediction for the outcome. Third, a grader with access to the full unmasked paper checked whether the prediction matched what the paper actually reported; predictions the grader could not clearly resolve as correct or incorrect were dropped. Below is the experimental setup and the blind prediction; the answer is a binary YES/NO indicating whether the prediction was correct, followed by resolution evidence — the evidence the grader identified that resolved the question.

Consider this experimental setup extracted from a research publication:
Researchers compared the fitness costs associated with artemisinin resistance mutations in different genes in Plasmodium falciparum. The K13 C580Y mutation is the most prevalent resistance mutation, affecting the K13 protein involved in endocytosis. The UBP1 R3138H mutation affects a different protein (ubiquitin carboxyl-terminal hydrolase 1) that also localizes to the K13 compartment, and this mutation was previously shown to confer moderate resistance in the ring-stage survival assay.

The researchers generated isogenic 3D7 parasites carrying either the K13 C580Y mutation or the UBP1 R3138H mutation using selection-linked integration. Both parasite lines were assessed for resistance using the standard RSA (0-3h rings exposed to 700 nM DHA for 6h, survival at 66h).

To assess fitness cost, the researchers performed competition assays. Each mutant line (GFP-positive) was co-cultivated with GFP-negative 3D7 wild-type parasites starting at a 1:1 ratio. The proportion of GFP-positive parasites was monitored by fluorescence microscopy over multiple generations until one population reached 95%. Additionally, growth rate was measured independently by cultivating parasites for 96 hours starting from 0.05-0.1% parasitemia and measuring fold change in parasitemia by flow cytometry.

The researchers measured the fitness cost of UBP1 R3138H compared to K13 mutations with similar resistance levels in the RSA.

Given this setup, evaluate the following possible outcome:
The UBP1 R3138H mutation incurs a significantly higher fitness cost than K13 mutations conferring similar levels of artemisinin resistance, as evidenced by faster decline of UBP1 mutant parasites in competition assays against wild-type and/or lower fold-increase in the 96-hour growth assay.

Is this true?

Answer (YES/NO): YES